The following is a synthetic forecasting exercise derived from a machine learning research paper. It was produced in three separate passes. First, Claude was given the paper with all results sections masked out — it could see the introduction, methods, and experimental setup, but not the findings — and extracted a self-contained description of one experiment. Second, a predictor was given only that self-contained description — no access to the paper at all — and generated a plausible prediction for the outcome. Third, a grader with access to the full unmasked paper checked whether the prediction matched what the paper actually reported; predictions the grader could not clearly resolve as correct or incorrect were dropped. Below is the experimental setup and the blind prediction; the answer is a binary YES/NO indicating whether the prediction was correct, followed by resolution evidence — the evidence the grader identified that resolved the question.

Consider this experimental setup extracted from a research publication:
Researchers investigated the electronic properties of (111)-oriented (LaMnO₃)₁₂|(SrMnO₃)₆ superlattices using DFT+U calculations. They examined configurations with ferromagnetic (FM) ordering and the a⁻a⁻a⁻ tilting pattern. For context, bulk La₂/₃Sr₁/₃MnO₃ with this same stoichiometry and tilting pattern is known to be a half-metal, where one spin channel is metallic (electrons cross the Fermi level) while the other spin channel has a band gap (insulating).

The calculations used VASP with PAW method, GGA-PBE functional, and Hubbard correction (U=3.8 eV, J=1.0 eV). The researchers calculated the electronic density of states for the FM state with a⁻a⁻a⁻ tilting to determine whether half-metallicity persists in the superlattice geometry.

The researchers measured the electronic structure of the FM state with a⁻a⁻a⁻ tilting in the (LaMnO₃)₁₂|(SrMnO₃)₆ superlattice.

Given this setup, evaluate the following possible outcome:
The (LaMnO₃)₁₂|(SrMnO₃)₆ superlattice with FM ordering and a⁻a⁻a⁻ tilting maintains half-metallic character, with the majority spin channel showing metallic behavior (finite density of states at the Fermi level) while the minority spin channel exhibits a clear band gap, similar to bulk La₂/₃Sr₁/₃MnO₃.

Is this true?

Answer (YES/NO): YES